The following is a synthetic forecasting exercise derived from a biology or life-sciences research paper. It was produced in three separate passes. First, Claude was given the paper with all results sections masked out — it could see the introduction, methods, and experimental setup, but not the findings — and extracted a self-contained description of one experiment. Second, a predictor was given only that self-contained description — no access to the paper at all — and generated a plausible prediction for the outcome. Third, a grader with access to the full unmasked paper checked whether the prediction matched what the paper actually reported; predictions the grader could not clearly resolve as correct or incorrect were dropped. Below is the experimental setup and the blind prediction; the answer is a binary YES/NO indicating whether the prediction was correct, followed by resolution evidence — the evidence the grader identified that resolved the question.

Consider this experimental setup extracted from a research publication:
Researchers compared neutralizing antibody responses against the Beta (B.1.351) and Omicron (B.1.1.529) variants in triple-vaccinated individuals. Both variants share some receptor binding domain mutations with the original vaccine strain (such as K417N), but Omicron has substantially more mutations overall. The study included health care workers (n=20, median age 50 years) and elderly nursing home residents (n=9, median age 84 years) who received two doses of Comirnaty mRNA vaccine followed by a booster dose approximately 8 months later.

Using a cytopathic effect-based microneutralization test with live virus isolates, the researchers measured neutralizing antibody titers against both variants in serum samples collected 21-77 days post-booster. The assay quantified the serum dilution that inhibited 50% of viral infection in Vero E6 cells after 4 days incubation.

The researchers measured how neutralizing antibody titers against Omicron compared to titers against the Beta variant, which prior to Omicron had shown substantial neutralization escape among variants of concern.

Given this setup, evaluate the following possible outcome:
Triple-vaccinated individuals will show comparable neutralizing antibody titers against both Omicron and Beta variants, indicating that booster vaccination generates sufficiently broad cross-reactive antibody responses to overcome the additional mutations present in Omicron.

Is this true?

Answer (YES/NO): NO